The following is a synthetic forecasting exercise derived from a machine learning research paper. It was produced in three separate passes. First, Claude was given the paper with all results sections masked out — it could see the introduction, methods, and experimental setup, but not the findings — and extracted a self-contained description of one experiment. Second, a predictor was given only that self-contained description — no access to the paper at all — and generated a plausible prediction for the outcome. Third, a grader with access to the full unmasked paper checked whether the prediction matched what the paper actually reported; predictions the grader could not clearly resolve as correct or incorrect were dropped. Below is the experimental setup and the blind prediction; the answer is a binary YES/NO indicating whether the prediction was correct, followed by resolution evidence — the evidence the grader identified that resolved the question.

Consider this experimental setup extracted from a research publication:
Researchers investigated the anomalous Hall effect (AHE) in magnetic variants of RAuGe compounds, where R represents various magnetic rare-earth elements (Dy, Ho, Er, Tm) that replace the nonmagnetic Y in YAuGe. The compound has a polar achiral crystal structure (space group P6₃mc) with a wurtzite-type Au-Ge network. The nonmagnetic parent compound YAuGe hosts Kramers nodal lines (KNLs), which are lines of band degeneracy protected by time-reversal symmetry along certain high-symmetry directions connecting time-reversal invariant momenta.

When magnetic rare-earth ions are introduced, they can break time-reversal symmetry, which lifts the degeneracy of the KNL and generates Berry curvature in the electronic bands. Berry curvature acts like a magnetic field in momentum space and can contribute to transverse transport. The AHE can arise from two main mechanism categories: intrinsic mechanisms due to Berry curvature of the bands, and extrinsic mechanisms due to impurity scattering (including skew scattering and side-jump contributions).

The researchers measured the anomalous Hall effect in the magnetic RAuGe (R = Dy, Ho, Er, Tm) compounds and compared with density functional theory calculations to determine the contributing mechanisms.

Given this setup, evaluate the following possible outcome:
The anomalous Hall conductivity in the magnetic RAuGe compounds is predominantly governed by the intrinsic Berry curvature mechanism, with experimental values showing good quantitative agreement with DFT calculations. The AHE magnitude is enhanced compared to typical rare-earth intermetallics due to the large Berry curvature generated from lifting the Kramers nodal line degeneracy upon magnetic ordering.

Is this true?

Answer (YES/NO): NO